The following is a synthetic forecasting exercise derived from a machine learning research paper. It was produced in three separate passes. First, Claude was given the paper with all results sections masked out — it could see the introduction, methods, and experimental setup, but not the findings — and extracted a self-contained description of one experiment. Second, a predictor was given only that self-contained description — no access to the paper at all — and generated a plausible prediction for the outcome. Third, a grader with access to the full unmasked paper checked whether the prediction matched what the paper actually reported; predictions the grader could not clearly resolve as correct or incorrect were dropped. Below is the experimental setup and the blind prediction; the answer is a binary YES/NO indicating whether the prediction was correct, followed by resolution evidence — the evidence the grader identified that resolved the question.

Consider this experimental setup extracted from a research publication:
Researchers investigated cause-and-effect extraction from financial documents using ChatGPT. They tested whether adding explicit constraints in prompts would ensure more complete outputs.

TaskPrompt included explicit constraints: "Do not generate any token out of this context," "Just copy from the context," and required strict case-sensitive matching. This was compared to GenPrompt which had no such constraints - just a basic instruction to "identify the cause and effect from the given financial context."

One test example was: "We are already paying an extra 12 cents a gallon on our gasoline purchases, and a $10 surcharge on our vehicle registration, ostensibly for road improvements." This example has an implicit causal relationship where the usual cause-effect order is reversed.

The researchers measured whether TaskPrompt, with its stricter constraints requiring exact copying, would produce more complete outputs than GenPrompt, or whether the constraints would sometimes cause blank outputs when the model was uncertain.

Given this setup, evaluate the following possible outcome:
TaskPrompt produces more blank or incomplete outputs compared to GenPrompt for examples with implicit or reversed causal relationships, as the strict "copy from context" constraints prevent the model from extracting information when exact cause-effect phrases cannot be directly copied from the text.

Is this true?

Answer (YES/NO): YES